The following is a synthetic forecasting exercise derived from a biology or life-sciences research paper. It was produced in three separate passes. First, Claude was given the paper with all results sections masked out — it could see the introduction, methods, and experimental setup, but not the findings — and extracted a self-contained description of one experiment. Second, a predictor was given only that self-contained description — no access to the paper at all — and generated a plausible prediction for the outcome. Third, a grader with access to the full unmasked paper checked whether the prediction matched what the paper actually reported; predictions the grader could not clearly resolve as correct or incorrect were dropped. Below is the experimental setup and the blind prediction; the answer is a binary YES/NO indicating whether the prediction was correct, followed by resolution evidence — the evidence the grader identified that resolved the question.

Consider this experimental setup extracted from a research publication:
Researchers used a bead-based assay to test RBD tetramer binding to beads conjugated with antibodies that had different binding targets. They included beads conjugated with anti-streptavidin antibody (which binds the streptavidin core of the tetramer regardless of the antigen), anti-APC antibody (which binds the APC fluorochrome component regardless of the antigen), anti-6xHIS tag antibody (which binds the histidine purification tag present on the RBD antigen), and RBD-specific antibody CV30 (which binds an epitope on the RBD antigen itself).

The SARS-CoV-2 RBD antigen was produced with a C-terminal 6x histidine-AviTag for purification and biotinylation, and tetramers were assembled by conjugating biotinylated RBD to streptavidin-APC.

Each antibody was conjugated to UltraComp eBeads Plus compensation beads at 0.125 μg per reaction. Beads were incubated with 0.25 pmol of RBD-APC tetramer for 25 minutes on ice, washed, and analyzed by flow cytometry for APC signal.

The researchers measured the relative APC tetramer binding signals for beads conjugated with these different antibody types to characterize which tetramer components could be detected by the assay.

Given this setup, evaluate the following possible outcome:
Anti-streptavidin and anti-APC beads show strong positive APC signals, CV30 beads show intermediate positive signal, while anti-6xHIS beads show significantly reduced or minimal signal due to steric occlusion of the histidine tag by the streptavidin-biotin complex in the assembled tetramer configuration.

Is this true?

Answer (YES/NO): NO